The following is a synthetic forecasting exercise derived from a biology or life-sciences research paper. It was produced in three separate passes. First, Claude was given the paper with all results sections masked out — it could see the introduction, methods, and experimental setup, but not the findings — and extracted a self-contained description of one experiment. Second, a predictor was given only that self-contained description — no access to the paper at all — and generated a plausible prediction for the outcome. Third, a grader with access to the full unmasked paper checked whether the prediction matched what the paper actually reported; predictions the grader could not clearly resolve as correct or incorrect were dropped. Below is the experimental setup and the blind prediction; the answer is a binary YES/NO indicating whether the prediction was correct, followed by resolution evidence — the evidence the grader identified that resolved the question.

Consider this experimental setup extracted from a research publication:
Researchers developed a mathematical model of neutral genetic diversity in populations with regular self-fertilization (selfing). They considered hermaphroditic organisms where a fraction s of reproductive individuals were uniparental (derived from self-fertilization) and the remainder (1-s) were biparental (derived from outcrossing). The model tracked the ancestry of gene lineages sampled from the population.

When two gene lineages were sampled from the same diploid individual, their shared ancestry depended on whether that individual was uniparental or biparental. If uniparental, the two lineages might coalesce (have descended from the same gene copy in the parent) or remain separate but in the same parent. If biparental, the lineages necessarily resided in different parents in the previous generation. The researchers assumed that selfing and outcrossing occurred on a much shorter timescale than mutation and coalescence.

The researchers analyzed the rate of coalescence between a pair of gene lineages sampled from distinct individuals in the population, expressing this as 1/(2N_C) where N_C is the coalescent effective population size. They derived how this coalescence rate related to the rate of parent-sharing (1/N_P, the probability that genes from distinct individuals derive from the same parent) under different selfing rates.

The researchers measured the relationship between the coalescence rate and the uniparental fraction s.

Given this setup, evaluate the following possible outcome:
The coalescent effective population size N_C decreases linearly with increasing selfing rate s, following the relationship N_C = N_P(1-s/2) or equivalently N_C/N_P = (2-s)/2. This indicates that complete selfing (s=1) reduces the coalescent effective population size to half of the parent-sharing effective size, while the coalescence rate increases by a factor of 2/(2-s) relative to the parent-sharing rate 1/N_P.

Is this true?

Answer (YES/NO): YES